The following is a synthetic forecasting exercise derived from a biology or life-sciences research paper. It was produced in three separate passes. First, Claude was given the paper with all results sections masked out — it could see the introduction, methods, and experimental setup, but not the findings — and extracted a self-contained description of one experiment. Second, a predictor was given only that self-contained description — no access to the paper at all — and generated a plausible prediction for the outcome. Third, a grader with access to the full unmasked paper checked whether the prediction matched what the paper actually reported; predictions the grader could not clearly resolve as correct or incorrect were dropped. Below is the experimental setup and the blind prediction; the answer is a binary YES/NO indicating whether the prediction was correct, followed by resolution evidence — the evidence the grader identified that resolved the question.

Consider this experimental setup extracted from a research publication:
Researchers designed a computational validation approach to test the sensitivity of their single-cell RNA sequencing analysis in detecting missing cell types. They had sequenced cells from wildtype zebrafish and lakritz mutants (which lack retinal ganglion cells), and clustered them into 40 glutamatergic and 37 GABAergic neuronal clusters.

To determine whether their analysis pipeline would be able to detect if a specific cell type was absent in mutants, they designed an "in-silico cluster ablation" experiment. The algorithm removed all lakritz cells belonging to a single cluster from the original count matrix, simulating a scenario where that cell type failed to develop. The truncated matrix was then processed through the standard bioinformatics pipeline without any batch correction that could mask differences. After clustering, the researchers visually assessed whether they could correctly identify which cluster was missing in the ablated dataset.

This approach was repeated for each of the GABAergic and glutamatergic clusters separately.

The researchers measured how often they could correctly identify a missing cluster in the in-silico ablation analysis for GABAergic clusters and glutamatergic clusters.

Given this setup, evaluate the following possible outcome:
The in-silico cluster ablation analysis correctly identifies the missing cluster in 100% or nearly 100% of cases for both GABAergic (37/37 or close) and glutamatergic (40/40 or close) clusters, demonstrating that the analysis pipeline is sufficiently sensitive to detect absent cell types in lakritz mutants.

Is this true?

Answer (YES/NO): NO